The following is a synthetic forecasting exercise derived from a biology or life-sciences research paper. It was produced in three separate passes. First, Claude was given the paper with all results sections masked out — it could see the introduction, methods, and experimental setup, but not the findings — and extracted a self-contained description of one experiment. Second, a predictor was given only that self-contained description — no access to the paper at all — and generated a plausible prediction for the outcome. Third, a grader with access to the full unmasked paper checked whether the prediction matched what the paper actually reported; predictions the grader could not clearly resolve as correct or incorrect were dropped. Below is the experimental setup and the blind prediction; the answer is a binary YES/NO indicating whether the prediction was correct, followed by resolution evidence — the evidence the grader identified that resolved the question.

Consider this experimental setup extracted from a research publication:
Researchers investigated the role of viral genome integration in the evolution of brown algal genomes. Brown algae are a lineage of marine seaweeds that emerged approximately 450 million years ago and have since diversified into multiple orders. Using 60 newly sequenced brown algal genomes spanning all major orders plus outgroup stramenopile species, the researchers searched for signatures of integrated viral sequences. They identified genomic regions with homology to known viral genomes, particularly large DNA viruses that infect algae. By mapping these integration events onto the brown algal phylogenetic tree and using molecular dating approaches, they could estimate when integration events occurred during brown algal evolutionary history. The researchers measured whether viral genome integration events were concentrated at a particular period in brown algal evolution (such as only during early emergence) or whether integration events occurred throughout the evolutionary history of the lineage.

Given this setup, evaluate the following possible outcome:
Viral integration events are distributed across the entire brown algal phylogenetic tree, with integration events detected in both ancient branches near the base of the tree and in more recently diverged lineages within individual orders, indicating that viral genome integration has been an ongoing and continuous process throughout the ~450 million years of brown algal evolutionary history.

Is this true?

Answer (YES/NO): YES